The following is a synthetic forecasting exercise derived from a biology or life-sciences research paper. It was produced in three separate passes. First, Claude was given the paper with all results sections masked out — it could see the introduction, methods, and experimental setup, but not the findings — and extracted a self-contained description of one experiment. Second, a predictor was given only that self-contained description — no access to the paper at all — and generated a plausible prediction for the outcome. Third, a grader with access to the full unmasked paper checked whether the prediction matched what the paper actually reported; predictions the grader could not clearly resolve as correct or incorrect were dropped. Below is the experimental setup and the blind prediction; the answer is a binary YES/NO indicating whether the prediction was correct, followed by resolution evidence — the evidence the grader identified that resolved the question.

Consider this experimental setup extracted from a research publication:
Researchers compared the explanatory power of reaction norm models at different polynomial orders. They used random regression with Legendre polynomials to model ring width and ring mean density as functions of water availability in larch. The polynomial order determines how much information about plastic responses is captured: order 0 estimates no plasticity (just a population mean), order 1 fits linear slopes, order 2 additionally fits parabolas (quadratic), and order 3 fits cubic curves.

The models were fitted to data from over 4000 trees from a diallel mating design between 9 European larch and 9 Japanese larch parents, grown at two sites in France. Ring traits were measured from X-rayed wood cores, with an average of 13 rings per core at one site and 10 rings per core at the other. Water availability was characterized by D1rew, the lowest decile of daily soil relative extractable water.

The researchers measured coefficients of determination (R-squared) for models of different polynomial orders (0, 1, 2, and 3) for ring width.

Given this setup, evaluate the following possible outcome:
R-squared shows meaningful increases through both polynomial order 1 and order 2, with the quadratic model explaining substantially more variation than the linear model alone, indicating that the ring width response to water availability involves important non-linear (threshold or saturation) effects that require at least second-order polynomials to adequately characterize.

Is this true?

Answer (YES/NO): NO